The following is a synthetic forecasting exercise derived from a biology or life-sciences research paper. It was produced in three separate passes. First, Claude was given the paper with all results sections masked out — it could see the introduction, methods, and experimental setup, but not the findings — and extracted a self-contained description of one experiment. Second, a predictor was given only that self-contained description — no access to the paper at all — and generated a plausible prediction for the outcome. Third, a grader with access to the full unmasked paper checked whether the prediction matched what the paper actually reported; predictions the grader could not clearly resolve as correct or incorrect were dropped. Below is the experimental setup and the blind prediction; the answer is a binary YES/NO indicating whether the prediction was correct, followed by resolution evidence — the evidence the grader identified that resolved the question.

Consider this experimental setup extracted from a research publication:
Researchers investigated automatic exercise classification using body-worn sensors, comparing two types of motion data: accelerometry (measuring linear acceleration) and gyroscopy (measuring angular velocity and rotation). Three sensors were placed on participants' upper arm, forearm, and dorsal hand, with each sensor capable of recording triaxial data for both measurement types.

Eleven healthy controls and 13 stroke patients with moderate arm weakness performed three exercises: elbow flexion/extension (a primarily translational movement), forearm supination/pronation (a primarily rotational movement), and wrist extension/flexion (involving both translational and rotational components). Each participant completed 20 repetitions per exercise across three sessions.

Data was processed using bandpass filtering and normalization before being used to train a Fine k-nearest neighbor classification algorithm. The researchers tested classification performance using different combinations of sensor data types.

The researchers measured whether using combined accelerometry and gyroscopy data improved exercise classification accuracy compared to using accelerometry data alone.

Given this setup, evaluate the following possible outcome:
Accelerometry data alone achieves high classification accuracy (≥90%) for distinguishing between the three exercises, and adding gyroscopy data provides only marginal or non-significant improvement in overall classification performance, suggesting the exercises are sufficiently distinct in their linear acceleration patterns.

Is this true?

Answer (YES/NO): NO